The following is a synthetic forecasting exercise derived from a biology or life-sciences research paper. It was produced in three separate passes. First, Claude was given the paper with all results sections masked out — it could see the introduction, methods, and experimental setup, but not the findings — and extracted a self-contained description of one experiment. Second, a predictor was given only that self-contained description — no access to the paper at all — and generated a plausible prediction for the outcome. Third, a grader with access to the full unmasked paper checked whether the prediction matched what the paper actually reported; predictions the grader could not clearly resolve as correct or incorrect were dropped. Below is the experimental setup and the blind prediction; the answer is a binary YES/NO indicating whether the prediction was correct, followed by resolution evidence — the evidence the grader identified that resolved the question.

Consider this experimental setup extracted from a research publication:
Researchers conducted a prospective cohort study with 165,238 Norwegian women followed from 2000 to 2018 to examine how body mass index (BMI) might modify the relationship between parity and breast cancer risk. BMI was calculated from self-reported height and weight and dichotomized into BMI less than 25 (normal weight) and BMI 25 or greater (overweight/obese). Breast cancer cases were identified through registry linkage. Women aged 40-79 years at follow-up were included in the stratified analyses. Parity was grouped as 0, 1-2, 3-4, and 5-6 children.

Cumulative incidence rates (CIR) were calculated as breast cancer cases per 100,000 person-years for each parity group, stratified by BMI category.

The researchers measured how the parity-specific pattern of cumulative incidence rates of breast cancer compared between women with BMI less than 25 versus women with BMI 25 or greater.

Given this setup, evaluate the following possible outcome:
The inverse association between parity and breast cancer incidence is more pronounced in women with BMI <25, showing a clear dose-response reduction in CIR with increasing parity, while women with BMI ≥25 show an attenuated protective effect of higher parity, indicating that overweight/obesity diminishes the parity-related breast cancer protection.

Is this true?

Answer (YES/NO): NO